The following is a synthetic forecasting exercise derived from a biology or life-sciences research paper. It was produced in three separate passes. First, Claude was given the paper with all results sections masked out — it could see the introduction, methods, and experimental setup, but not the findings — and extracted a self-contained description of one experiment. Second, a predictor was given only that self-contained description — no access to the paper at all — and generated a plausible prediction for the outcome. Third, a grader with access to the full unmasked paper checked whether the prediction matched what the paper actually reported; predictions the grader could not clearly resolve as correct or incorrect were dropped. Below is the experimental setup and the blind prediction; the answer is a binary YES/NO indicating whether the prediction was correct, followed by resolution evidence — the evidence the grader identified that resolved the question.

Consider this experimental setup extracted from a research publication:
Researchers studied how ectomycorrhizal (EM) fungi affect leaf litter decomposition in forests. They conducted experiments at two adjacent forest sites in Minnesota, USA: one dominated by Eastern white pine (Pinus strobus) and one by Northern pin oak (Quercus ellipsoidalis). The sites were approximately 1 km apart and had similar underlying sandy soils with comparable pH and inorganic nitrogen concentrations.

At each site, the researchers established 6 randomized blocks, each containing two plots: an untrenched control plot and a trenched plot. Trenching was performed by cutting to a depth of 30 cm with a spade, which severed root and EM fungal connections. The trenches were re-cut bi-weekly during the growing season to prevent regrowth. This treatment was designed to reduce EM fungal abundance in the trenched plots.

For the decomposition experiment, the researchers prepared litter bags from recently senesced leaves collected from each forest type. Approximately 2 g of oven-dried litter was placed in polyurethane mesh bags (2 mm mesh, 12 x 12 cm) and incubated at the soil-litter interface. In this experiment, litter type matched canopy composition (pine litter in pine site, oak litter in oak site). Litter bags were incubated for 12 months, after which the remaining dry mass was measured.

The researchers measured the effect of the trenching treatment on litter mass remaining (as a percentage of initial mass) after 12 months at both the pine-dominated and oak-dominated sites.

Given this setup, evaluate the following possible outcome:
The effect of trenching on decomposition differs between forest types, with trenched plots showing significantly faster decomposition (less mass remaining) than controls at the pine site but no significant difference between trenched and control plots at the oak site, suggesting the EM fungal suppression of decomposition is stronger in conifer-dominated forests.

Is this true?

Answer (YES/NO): YES